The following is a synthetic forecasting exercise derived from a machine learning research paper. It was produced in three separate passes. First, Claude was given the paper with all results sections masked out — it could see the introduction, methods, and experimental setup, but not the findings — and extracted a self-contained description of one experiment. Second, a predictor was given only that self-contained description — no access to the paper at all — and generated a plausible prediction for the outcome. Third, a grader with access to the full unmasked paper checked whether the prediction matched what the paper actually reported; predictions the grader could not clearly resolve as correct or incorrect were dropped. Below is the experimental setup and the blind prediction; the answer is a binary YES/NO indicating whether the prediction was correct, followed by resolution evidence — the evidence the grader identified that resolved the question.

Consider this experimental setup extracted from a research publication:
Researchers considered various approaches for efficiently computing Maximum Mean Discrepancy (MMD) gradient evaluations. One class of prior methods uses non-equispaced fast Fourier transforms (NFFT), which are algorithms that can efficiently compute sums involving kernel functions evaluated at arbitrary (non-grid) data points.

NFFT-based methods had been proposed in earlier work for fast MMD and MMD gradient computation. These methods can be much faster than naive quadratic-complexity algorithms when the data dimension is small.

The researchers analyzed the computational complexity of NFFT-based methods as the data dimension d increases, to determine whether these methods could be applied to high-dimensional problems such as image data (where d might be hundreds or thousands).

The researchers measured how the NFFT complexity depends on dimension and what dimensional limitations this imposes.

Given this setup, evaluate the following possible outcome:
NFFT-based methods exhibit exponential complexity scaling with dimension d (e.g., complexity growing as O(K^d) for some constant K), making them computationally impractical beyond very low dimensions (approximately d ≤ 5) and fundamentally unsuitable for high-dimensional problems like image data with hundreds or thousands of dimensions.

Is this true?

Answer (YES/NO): YES